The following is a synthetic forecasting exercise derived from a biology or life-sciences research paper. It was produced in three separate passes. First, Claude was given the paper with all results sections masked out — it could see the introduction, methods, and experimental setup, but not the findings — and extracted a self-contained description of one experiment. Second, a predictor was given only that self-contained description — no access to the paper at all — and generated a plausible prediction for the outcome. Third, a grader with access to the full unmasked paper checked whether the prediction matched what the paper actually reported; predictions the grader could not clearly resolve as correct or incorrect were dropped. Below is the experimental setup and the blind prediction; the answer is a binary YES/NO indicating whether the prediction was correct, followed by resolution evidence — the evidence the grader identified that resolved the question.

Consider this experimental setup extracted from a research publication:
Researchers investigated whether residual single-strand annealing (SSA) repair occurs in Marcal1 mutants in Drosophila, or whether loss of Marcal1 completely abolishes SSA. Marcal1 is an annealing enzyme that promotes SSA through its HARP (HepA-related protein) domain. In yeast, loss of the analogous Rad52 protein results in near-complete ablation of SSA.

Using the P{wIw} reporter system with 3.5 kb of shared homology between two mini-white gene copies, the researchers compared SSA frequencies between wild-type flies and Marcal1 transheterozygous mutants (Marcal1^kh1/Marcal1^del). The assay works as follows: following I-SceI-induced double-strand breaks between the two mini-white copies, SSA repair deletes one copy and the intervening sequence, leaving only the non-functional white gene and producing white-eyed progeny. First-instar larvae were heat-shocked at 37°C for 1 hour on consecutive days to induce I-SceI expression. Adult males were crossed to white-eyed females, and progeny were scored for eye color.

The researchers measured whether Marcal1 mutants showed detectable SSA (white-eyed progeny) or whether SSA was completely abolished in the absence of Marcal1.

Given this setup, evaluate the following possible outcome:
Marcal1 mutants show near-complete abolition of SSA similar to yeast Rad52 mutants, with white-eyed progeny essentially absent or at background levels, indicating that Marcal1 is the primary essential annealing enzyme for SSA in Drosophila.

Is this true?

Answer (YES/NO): NO